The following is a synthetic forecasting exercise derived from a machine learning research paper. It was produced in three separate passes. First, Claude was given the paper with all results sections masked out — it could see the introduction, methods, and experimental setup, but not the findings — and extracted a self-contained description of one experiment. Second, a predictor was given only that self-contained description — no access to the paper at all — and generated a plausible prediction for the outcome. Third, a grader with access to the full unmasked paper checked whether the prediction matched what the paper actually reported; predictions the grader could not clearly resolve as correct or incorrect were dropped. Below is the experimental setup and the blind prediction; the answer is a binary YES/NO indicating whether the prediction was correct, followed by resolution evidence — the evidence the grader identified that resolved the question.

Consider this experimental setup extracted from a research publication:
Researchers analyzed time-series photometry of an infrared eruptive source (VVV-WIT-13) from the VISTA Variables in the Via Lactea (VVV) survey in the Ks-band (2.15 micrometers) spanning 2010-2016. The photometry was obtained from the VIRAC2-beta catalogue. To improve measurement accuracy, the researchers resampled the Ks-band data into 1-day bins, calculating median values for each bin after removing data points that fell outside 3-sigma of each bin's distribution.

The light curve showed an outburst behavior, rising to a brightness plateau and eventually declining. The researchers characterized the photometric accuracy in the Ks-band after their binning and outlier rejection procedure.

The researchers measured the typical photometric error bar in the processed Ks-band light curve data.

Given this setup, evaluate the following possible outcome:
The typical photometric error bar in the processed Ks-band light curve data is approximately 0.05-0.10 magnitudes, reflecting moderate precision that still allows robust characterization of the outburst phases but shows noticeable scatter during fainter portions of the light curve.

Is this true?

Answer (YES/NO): NO